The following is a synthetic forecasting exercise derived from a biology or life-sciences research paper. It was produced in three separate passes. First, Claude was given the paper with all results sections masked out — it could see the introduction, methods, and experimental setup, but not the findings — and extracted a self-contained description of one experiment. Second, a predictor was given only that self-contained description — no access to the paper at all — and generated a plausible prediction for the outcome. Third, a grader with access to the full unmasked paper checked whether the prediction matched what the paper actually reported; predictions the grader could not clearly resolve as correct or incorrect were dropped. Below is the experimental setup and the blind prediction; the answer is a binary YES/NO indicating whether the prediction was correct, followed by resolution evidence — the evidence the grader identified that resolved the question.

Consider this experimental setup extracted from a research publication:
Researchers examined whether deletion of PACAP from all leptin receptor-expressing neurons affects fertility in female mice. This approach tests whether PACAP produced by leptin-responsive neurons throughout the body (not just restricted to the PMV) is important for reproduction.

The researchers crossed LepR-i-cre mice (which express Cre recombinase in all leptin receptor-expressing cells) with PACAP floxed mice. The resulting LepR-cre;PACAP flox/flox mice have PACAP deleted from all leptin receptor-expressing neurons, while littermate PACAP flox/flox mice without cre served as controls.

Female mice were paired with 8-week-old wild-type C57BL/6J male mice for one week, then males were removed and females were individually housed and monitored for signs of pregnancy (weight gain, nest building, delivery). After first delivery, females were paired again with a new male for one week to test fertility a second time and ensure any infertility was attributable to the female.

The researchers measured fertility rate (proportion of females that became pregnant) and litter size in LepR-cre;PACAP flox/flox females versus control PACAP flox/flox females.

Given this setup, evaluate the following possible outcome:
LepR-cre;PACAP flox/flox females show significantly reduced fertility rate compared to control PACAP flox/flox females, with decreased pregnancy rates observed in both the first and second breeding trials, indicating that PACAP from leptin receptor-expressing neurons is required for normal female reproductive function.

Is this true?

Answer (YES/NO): NO